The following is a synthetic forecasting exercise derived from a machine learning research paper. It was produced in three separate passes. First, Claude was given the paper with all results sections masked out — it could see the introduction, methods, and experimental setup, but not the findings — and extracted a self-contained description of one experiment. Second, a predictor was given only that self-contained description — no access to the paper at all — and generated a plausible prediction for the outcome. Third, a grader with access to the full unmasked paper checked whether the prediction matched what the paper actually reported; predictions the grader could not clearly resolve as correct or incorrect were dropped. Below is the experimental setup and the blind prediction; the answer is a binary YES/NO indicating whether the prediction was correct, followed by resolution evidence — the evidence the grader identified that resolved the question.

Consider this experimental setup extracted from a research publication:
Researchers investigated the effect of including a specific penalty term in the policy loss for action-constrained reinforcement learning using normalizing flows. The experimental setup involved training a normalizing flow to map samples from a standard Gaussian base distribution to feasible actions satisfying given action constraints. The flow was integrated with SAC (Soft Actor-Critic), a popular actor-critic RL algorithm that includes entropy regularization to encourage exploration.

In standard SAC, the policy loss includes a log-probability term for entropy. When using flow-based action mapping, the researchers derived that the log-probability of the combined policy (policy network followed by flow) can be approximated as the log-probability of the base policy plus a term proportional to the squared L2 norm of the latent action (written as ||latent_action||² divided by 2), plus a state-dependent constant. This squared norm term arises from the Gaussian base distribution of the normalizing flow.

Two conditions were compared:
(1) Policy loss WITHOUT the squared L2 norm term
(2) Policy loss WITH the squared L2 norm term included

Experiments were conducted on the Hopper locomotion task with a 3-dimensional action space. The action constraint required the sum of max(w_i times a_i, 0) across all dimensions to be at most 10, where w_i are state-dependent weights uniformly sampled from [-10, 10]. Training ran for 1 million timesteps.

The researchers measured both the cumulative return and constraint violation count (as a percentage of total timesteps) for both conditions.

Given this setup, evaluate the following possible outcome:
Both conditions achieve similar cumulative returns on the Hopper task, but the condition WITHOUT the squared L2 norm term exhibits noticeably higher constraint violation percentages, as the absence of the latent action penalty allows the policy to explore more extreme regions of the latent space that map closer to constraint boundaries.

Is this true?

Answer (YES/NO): NO